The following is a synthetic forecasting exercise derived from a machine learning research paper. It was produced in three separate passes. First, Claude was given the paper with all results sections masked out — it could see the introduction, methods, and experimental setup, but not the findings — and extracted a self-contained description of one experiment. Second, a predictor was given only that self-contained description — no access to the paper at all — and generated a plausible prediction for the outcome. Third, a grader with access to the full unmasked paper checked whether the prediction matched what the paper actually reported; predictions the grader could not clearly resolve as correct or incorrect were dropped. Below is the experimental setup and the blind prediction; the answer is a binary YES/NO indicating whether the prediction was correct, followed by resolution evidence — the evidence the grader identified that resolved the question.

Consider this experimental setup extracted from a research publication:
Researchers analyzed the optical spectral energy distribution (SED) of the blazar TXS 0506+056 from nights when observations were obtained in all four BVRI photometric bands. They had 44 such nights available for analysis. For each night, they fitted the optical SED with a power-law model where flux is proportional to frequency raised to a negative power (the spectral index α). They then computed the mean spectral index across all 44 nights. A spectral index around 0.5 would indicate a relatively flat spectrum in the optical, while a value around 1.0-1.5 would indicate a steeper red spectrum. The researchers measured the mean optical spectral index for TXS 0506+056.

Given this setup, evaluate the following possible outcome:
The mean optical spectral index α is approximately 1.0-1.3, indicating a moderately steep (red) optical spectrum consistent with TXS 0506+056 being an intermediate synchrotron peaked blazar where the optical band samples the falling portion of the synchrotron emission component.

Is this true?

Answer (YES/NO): NO